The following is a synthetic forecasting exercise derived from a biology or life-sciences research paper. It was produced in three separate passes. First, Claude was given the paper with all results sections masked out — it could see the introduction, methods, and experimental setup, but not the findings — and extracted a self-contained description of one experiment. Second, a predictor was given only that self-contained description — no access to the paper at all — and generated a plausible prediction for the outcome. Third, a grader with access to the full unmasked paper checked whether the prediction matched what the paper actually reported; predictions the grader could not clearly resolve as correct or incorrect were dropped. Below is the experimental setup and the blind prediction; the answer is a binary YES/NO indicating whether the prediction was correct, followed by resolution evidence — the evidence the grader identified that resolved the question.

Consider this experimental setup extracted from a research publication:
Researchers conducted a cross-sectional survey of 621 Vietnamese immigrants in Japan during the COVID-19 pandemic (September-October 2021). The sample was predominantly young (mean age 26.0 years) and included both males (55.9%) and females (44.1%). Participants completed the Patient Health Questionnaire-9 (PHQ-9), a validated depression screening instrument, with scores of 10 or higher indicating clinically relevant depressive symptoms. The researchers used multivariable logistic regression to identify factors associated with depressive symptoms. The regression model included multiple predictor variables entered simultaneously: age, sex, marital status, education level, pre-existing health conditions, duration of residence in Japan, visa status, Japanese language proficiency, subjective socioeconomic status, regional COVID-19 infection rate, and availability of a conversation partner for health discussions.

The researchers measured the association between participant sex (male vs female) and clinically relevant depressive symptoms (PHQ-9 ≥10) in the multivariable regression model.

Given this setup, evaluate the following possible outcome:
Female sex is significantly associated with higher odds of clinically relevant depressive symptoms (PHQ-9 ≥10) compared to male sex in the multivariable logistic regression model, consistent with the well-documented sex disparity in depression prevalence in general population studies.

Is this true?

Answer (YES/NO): NO